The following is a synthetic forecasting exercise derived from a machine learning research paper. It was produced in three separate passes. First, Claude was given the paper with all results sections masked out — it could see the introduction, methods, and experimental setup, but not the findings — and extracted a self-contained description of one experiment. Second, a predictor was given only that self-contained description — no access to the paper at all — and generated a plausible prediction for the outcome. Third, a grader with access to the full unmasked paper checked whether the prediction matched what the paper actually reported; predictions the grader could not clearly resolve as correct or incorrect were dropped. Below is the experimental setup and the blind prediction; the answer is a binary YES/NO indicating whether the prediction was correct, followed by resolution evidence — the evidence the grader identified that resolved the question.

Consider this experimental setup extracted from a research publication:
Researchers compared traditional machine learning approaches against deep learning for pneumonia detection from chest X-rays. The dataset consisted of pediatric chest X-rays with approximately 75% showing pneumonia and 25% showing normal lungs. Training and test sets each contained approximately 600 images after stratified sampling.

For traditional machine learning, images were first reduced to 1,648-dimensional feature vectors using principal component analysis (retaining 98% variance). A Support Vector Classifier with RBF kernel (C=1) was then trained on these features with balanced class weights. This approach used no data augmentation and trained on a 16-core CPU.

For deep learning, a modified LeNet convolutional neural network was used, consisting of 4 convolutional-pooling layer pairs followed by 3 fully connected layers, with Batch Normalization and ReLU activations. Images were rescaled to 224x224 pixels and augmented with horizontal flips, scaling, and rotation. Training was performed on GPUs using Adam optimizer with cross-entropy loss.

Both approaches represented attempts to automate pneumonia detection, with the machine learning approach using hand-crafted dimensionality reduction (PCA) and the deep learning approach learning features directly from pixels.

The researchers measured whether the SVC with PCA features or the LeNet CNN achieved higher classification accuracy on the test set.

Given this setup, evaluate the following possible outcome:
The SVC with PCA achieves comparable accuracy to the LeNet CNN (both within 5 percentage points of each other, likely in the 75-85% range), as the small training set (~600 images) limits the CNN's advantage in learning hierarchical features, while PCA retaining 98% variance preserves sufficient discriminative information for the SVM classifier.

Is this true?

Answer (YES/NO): YES